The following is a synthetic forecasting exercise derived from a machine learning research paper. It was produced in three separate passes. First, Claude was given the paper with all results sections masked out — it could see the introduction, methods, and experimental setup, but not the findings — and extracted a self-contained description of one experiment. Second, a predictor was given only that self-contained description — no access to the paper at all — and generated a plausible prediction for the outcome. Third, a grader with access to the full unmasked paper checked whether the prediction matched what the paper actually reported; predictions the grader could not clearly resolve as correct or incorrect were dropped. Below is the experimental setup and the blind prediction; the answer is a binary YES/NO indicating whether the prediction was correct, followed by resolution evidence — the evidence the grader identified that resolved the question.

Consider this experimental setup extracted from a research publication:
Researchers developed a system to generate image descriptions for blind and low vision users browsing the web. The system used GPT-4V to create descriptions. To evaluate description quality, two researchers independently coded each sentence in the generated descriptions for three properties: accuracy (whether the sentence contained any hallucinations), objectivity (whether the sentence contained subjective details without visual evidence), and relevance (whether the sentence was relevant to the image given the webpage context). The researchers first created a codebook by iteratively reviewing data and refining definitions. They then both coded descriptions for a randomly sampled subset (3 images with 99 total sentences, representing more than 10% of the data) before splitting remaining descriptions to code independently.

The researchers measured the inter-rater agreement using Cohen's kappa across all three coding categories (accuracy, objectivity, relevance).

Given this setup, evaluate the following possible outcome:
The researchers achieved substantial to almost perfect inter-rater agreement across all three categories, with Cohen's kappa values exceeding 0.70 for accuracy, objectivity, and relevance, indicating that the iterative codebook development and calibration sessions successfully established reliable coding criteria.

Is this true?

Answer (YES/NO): NO